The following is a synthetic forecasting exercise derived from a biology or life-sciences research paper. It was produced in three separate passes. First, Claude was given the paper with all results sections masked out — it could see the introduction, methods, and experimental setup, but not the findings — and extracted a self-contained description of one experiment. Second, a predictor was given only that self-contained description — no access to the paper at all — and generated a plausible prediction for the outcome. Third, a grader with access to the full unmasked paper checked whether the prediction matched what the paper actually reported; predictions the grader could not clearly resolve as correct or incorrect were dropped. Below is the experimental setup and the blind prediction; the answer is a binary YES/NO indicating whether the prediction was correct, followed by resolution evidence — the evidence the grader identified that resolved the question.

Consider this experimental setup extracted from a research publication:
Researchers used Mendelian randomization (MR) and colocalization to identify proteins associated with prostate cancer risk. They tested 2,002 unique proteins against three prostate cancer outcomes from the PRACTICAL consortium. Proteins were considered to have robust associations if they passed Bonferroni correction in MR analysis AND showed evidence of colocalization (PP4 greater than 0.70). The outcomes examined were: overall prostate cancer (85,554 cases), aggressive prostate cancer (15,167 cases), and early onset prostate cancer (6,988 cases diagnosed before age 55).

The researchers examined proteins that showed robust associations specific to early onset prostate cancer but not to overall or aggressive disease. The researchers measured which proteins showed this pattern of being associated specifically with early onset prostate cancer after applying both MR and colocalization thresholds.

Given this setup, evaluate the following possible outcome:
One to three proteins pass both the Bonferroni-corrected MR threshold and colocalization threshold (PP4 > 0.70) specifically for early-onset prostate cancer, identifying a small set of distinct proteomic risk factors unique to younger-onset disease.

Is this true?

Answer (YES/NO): YES